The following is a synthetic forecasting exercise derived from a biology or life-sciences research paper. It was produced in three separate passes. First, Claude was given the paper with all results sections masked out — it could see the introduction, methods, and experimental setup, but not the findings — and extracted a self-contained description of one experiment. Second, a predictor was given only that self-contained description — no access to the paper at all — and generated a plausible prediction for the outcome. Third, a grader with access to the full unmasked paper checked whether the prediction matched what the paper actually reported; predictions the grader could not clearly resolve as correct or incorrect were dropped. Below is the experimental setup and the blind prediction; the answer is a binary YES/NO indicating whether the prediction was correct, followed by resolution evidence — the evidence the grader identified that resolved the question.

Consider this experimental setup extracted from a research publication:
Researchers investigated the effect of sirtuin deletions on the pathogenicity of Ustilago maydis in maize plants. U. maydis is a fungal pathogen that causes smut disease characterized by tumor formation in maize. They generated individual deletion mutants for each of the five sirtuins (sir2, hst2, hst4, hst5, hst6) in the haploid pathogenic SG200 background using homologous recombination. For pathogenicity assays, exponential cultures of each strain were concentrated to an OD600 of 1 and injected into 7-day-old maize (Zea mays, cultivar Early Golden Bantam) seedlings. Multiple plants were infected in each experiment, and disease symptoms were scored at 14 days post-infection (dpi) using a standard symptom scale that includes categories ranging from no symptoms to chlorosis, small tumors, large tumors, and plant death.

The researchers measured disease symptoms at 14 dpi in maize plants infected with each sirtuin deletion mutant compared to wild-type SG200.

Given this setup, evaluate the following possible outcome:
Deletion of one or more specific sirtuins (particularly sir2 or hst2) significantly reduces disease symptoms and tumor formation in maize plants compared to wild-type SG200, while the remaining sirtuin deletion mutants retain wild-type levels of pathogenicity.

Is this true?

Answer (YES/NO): NO